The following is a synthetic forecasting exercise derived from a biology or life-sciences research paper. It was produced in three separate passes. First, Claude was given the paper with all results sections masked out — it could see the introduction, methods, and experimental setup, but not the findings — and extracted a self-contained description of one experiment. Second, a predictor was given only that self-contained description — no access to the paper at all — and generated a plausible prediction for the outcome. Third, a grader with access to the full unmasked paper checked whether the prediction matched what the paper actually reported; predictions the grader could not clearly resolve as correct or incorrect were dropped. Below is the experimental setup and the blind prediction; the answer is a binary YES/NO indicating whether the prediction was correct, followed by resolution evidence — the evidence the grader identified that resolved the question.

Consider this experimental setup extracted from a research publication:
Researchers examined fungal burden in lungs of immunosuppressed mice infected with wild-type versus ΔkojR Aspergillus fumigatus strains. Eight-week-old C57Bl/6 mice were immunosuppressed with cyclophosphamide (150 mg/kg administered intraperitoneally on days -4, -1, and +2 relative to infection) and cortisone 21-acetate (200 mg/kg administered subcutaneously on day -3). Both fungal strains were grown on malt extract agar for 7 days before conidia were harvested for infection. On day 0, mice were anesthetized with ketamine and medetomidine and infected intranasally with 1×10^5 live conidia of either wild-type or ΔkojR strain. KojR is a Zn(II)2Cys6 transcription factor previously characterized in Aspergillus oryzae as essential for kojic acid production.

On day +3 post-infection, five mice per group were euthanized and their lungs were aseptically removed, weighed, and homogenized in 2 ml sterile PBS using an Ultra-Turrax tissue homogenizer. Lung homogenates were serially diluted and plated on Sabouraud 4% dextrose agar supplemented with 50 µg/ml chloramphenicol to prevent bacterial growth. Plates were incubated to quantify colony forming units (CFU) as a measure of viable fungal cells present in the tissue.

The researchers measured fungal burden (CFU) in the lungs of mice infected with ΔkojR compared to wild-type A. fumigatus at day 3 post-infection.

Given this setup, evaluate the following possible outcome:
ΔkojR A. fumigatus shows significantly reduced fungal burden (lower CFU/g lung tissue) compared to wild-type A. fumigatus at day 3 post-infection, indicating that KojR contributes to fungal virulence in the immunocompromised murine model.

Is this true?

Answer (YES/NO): YES